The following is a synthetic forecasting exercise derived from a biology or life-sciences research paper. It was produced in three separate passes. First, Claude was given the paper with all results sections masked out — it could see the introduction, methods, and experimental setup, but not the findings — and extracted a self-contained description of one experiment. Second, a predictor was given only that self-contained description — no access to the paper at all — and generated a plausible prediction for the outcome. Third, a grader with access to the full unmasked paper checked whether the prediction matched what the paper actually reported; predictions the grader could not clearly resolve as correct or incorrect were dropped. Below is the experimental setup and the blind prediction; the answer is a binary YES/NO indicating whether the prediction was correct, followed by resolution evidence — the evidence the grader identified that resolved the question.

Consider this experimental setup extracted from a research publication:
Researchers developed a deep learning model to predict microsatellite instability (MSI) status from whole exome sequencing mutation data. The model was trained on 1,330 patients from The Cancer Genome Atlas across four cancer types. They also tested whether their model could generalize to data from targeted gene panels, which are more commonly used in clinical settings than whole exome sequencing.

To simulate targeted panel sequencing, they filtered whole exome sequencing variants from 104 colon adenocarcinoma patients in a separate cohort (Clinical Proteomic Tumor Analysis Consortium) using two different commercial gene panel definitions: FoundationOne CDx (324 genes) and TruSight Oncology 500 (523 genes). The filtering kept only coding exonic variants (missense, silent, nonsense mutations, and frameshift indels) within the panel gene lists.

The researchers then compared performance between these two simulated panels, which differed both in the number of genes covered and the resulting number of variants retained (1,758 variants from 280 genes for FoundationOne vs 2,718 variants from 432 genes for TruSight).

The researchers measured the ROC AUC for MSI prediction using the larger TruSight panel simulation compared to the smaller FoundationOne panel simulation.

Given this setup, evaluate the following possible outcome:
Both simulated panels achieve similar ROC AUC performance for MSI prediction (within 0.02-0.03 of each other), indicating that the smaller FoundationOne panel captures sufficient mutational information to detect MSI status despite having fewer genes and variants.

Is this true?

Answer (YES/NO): NO